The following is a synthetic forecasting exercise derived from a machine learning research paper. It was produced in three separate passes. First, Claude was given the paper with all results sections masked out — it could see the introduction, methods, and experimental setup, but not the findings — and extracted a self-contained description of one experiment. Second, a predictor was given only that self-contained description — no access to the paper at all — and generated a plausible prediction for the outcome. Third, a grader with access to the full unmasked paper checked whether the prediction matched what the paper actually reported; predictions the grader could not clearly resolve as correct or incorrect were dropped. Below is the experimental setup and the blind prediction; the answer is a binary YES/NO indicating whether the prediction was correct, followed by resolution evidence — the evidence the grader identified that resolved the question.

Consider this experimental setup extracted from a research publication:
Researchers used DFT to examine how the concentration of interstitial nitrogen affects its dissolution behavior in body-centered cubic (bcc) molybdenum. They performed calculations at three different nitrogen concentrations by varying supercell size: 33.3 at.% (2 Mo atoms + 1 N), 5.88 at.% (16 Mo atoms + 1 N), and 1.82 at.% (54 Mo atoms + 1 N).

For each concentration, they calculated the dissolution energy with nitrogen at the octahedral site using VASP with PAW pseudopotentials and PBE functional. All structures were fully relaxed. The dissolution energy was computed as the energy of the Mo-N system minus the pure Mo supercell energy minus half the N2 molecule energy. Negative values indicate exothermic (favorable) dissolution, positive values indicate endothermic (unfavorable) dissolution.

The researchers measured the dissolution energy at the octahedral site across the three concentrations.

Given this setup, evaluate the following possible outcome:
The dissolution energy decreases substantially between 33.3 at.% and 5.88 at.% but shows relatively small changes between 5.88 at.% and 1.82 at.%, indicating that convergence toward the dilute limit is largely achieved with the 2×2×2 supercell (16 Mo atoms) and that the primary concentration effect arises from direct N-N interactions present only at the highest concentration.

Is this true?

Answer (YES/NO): NO